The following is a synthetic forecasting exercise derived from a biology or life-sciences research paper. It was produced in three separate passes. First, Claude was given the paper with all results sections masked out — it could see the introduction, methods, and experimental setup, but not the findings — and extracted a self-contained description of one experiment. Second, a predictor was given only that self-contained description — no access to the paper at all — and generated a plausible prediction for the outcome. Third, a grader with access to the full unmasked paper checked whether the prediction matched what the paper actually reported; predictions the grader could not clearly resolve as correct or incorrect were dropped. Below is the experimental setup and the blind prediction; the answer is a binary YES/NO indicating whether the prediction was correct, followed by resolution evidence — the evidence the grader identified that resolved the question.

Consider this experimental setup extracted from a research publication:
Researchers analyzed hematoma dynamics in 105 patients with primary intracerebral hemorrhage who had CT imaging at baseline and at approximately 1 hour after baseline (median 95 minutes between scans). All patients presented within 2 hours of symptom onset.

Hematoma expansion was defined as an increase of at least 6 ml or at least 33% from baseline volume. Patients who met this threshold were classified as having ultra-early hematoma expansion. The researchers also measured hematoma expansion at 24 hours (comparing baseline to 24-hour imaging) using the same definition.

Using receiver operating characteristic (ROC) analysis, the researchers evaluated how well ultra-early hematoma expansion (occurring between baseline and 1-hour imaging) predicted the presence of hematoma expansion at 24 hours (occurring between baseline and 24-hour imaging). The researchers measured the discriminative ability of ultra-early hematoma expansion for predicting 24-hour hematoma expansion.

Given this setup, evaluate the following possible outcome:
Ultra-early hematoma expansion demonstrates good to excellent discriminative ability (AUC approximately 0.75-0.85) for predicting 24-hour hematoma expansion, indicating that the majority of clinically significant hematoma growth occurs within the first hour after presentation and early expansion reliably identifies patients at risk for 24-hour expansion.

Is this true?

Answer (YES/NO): YES